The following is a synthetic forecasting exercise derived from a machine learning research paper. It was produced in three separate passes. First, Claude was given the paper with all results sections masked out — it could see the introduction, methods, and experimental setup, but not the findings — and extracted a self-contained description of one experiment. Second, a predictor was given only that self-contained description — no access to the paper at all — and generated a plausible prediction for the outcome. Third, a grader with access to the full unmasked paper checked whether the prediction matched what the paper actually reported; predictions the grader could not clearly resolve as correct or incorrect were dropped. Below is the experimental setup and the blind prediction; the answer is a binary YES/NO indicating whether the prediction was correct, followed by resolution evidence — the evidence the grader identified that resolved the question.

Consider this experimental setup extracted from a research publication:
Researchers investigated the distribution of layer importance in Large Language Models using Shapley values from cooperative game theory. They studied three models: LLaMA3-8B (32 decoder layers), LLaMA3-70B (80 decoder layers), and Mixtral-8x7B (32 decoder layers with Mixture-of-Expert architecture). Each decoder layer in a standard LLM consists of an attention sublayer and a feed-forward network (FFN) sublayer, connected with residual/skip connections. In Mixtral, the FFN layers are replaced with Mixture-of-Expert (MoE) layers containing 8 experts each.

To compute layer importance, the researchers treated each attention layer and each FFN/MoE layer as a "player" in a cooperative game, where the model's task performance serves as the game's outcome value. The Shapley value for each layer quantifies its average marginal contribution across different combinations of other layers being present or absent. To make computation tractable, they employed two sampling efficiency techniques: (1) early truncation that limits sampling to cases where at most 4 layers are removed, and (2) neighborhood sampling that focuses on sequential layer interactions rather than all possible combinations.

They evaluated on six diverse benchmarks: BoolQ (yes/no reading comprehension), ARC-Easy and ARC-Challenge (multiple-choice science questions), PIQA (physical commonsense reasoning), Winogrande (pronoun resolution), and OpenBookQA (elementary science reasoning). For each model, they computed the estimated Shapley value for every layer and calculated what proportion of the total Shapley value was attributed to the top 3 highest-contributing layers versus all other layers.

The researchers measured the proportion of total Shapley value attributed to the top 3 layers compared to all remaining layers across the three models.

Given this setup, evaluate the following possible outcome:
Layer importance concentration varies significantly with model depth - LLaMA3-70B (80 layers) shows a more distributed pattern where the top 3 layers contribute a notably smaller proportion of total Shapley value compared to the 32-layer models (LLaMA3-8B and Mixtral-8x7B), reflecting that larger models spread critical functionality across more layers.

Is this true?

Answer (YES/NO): NO